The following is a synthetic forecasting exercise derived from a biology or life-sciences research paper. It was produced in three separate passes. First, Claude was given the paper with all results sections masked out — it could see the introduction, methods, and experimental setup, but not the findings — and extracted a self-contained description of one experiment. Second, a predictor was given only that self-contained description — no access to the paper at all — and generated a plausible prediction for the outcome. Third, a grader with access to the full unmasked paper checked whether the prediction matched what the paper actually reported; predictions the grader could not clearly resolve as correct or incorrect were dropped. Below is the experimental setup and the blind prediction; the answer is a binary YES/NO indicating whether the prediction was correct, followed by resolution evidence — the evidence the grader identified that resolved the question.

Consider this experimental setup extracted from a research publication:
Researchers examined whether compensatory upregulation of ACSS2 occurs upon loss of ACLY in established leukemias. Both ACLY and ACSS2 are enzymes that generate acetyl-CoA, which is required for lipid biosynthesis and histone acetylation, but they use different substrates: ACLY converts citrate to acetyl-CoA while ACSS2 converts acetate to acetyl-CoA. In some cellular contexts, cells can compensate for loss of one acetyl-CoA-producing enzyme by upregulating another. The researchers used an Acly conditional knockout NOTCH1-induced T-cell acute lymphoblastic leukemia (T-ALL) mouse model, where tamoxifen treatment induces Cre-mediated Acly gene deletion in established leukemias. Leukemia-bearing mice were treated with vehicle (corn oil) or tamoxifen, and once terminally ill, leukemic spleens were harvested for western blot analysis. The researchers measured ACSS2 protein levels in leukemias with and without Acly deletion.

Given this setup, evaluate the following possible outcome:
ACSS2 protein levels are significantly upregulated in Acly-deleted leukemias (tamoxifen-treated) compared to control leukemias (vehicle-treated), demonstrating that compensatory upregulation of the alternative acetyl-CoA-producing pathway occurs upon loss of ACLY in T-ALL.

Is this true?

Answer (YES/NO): NO